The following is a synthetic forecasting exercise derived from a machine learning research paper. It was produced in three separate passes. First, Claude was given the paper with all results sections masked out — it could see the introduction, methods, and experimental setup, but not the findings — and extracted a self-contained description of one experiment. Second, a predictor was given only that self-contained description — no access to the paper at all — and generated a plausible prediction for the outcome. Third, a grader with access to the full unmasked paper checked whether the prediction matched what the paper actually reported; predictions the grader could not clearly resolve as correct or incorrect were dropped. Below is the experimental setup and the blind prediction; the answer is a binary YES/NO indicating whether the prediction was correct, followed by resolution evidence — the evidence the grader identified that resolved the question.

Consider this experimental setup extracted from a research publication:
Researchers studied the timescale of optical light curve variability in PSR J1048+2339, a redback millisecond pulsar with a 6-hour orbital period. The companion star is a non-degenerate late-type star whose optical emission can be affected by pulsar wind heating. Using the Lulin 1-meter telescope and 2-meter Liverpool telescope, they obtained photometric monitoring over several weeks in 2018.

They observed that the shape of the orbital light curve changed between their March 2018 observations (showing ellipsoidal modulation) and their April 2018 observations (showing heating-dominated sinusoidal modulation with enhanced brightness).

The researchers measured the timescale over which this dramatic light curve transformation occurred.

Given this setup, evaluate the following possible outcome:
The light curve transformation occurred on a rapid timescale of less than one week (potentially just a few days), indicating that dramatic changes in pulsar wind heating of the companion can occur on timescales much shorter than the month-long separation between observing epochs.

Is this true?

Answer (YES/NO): NO